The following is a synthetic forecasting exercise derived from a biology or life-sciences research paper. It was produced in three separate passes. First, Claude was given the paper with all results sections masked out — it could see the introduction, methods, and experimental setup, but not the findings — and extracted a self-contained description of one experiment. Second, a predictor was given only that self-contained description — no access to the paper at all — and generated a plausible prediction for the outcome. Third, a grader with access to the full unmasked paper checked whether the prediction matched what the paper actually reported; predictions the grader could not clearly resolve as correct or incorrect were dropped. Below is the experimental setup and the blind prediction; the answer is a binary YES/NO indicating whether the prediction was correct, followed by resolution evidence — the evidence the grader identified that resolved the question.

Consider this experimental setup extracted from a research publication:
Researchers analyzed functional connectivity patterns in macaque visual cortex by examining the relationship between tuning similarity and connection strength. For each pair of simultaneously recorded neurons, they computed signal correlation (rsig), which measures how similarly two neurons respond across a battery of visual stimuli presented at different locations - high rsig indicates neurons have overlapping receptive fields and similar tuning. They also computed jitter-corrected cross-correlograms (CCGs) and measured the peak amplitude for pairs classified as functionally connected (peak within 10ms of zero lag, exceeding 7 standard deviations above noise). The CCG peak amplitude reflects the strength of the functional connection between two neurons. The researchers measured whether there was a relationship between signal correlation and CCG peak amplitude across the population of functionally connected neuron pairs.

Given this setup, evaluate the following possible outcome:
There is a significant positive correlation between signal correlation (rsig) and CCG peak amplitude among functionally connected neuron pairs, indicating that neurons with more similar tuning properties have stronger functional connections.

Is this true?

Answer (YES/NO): YES